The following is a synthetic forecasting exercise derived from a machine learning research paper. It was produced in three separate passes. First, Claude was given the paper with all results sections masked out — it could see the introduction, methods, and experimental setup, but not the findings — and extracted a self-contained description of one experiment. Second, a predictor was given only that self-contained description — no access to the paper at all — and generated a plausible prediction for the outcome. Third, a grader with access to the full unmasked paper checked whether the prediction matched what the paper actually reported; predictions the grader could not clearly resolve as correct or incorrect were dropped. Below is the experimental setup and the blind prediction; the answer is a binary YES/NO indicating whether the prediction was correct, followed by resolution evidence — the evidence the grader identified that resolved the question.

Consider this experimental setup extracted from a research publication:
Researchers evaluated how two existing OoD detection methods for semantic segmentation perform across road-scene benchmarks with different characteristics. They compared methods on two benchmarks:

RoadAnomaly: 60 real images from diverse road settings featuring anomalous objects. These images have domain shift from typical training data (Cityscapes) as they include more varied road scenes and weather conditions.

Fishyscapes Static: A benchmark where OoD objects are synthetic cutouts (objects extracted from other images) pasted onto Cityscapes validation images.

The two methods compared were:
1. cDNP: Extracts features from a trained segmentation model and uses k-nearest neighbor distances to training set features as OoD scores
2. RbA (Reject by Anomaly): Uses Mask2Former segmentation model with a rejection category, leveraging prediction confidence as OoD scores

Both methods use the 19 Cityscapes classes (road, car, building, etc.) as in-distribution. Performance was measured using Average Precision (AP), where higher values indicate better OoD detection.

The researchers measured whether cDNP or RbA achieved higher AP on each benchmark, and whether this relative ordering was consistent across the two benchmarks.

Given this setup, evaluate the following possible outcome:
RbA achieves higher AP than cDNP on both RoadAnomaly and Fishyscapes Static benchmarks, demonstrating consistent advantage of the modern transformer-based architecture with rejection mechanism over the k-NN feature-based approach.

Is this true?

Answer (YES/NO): NO